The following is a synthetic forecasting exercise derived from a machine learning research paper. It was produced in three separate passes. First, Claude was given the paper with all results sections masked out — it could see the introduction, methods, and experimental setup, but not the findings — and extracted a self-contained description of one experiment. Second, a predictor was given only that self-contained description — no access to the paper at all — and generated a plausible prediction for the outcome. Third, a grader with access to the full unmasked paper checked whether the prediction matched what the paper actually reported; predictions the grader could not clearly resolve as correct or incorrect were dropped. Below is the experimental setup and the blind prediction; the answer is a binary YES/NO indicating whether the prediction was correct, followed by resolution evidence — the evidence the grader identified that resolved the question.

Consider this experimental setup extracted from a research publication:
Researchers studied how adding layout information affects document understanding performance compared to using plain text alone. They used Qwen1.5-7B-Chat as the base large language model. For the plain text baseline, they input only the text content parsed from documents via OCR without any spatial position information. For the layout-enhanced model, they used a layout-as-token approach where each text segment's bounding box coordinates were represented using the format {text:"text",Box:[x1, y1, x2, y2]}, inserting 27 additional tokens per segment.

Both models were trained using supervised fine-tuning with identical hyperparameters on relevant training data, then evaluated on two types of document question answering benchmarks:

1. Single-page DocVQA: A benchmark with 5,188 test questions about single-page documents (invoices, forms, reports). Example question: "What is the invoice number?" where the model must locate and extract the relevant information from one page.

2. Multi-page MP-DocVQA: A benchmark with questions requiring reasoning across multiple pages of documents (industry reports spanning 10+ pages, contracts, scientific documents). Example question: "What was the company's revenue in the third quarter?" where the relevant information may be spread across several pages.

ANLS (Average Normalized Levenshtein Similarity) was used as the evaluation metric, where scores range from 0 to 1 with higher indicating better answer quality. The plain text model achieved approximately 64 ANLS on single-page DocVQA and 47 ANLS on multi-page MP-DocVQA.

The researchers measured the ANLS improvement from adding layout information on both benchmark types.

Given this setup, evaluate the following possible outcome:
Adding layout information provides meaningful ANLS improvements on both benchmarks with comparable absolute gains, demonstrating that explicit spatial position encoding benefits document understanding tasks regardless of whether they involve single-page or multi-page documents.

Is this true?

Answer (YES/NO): NO